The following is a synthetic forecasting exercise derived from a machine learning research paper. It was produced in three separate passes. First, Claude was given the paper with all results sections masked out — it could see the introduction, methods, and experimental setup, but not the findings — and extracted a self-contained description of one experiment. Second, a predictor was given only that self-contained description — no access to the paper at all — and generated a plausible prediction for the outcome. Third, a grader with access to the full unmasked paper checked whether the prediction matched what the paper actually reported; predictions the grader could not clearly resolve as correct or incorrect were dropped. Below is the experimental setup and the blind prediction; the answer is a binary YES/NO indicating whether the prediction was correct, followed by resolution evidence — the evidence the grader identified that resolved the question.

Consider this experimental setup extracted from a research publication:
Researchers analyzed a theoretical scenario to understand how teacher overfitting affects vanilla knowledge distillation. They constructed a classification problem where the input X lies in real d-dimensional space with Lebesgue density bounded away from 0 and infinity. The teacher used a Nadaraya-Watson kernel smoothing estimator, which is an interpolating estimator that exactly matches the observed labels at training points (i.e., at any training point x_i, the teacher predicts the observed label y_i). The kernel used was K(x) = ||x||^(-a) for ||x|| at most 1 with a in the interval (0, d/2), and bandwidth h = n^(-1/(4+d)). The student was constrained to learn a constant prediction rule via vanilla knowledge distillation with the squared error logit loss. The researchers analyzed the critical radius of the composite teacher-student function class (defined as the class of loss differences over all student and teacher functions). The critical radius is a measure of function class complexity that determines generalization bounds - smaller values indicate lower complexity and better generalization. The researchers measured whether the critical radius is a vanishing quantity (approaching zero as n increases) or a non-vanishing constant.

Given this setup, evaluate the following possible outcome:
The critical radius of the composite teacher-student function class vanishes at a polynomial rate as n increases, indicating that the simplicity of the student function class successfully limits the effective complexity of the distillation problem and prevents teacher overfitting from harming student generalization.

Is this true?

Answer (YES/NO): NO